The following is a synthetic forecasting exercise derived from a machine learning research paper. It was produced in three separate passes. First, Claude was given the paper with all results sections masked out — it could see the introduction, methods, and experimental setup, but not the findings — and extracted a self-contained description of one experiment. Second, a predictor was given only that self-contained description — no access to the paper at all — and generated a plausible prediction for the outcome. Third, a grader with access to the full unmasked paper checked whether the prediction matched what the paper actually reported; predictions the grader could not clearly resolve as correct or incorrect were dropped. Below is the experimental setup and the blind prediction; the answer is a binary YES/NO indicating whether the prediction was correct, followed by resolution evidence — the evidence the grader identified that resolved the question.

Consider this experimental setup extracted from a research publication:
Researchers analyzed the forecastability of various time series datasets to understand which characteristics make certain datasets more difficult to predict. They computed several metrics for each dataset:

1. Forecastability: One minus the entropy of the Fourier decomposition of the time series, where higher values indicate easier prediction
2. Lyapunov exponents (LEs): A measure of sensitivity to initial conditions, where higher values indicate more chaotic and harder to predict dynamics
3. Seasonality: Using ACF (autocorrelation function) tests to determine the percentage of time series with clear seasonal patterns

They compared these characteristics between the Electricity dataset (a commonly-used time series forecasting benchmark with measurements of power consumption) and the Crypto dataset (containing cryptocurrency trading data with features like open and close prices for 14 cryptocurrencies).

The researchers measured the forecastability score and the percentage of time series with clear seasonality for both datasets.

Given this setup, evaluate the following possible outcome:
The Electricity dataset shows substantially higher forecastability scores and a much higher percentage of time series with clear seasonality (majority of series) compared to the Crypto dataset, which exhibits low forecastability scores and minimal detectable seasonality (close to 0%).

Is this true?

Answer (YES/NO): YES